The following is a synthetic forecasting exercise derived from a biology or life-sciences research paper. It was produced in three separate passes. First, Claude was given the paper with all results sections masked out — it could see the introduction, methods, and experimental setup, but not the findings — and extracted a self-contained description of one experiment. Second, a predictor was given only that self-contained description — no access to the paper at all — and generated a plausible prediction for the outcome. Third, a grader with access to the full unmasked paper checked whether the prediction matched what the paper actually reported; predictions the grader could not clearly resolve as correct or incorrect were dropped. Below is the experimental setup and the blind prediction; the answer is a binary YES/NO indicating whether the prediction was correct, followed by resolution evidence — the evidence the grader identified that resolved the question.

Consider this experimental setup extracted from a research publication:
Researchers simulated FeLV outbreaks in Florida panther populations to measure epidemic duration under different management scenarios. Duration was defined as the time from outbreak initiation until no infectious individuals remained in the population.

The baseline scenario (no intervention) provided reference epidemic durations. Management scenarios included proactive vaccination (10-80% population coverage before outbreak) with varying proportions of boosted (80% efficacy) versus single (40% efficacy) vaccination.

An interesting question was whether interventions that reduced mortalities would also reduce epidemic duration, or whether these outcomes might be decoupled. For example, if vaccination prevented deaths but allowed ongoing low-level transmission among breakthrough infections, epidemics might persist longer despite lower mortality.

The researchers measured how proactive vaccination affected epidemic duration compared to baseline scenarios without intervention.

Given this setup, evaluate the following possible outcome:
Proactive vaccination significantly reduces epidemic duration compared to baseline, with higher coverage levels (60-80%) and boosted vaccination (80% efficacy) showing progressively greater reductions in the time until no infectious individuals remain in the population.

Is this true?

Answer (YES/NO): NO